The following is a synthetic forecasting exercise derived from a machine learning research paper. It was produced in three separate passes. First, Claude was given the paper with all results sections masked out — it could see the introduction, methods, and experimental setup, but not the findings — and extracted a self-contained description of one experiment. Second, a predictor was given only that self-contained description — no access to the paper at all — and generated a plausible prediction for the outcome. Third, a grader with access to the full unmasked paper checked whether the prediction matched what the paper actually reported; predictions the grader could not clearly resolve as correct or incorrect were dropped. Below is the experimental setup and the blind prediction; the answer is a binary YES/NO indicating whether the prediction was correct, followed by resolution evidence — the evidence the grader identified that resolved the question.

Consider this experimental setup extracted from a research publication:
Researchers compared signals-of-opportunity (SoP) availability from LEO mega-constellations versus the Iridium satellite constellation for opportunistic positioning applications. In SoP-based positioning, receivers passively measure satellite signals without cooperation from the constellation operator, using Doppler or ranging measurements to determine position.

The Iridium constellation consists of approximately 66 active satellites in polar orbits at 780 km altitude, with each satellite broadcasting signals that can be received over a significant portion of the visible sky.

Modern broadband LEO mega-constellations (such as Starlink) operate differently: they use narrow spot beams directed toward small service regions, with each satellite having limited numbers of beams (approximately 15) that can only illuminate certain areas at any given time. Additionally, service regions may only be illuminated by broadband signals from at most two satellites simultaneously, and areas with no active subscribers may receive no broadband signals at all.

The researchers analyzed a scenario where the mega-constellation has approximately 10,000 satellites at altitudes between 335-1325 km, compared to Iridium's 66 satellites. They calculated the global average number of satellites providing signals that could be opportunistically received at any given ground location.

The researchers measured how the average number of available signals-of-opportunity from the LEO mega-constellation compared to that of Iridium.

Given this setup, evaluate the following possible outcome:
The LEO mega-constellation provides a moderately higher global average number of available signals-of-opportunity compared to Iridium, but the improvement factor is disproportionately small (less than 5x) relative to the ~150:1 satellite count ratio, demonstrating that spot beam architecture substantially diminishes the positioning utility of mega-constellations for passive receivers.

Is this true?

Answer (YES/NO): NO